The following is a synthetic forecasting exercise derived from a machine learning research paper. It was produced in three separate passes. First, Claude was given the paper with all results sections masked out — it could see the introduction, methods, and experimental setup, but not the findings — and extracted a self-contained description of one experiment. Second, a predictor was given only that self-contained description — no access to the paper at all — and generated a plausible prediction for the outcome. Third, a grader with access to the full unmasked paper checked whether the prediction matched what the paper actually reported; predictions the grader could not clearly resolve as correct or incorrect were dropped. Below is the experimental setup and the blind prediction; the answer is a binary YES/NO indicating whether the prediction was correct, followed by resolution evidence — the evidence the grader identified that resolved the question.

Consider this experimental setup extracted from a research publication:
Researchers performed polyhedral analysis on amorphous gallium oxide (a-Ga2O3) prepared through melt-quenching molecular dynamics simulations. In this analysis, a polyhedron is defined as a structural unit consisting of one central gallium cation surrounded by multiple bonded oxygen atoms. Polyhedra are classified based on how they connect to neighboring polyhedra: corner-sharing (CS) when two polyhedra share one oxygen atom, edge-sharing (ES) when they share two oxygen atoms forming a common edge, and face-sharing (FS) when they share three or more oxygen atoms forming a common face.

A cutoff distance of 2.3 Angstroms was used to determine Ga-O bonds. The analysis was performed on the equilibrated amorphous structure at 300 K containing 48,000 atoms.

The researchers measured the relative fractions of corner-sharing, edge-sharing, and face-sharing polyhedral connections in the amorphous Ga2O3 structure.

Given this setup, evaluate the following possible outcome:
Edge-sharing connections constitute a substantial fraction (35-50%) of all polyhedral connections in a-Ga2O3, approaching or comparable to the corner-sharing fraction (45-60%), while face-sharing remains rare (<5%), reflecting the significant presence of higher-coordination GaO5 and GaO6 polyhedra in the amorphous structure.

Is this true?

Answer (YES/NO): NO